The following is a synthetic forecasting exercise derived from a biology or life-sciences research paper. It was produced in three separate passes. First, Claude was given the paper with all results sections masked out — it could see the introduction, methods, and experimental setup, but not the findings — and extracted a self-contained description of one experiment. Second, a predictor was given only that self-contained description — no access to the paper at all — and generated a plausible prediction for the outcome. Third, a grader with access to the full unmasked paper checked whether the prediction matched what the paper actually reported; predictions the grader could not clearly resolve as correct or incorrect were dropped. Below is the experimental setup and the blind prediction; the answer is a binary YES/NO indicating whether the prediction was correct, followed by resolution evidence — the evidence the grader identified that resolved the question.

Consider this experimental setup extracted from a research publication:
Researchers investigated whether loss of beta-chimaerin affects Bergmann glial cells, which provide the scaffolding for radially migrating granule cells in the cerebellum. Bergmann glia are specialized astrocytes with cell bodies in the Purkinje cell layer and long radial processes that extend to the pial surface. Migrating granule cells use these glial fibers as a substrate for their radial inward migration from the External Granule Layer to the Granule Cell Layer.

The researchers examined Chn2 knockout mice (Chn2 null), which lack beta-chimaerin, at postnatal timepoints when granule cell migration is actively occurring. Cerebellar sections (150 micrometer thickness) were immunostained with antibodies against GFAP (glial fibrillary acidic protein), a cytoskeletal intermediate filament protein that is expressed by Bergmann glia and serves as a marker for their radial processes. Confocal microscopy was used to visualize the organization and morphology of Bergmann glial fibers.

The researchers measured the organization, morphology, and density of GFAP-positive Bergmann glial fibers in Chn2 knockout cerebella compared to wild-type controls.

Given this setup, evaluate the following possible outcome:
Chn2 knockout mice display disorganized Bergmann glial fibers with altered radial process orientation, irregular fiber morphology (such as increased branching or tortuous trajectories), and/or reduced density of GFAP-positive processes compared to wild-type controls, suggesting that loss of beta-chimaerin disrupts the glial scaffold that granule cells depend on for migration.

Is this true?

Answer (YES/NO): NO